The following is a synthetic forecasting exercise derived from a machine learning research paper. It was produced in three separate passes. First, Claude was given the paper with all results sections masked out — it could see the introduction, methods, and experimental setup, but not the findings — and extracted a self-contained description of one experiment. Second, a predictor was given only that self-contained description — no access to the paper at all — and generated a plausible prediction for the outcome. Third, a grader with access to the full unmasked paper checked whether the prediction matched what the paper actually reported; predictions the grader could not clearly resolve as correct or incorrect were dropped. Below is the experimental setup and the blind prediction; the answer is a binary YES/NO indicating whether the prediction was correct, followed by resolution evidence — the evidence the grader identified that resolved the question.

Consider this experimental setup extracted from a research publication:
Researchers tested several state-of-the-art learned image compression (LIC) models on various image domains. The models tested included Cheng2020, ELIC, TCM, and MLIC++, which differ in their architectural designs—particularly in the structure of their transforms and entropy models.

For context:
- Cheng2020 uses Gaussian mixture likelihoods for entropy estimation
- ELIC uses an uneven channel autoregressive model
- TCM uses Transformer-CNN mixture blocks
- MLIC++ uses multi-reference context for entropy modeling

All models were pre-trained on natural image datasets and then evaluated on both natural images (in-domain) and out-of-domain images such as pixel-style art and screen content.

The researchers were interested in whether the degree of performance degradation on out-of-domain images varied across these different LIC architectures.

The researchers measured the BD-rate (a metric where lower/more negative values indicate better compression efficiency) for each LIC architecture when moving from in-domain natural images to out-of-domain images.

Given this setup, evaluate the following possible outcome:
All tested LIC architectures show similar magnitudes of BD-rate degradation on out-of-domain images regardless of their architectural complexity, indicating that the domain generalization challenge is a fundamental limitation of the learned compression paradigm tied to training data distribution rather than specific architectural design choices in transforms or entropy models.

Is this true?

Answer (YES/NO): NO